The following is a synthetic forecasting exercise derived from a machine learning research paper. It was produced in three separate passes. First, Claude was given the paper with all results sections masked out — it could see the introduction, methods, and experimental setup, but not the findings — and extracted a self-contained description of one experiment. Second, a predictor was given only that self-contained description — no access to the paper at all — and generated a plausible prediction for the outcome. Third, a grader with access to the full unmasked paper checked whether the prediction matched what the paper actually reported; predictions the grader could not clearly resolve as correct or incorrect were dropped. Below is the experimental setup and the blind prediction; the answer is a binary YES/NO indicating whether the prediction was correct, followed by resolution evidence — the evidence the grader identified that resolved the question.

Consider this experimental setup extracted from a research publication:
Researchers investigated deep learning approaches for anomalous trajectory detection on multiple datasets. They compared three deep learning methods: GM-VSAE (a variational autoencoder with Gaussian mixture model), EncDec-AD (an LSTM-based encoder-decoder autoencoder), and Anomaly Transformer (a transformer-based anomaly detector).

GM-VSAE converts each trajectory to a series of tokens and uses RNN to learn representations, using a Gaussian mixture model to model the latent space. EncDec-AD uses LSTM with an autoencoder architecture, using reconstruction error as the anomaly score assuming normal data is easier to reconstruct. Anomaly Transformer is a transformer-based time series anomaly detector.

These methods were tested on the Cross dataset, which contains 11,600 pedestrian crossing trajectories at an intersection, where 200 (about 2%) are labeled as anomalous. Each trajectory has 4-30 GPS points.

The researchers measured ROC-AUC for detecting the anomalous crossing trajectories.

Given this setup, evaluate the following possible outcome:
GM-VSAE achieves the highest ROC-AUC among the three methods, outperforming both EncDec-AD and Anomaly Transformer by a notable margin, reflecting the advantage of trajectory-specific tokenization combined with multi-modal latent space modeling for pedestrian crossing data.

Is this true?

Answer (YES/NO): NO